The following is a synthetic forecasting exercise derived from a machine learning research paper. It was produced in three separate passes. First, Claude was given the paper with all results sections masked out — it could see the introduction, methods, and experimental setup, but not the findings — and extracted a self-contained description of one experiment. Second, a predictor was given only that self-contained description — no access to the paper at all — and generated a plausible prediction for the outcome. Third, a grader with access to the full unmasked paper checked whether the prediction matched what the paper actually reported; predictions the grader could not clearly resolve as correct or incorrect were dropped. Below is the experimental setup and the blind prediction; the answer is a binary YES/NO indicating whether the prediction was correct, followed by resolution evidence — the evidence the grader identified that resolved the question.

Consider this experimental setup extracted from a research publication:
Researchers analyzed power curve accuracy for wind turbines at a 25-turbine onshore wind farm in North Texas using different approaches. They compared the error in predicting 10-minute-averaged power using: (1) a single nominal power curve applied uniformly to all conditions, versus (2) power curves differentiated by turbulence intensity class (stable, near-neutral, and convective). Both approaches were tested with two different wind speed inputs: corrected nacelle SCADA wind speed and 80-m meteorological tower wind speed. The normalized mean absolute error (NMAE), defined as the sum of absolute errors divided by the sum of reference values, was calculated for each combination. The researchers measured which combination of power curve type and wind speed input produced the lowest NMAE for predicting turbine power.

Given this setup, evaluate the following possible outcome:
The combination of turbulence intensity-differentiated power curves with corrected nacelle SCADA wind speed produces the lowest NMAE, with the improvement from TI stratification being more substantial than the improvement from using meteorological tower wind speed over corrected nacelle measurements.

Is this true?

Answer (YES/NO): NO